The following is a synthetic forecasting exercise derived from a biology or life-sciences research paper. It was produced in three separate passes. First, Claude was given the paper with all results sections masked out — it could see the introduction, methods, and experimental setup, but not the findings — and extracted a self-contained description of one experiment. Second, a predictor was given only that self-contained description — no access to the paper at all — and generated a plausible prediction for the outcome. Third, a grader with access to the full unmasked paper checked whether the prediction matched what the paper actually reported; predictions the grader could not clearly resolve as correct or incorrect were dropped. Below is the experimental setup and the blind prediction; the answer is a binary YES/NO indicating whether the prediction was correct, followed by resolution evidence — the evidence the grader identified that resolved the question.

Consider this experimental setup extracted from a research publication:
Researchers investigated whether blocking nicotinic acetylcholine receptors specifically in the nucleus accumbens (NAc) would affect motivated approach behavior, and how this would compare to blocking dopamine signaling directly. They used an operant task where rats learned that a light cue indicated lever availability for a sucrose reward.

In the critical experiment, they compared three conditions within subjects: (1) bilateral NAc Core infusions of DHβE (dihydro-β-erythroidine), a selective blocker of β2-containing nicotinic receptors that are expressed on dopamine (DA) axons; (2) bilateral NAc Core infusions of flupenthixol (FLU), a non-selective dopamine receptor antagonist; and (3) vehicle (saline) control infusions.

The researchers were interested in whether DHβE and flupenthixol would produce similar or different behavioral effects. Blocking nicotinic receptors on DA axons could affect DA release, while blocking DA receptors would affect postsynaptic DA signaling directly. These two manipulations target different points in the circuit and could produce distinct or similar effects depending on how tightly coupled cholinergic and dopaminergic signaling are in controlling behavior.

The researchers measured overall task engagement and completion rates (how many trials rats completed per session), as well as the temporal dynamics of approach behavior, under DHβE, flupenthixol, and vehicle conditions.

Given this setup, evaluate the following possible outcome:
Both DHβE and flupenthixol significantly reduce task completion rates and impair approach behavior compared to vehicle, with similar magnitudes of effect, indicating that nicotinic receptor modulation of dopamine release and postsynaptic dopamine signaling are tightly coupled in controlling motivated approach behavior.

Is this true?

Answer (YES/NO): NO